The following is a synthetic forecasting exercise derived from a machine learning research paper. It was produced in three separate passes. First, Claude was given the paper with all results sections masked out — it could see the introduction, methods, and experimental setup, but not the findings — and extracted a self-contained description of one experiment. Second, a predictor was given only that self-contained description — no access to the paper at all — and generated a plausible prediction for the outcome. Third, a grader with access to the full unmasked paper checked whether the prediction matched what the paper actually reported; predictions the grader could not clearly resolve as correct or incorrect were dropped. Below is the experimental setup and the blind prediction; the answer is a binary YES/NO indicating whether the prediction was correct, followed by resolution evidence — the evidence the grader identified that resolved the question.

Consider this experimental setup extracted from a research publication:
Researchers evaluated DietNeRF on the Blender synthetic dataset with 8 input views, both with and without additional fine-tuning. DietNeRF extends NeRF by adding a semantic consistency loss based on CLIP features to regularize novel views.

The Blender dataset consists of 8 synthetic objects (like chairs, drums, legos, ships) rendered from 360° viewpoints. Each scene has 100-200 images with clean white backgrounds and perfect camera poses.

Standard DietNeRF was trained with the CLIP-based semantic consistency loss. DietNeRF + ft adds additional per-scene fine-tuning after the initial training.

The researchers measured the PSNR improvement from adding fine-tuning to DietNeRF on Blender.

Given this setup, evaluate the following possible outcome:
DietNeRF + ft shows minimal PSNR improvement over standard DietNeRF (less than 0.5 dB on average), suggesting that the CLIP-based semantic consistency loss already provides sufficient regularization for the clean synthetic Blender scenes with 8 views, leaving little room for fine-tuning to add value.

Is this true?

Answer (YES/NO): YES